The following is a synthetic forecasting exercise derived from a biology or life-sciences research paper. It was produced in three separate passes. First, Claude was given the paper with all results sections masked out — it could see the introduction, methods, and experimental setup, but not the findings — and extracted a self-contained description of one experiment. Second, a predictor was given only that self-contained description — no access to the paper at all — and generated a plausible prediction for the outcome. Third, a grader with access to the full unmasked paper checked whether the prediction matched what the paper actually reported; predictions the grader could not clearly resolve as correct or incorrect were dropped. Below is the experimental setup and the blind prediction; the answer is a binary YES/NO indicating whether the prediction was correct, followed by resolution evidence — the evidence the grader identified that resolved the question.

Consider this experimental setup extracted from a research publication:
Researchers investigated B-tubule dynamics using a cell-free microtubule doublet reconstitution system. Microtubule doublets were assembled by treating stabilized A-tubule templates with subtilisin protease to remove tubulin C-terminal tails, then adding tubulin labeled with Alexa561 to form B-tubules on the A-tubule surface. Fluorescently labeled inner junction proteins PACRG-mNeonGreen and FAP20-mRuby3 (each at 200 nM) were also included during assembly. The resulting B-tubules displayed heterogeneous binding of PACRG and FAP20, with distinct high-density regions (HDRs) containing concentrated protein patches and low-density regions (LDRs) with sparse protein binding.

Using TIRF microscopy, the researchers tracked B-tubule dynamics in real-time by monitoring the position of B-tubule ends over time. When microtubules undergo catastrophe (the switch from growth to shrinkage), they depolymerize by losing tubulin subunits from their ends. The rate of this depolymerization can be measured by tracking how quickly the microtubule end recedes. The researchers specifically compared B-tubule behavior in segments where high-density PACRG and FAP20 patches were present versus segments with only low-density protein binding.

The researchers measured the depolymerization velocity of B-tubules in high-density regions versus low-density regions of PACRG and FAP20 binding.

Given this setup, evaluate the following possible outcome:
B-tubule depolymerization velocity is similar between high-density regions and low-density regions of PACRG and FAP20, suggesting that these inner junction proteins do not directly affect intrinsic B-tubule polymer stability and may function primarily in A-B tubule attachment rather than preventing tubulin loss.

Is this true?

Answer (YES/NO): NO